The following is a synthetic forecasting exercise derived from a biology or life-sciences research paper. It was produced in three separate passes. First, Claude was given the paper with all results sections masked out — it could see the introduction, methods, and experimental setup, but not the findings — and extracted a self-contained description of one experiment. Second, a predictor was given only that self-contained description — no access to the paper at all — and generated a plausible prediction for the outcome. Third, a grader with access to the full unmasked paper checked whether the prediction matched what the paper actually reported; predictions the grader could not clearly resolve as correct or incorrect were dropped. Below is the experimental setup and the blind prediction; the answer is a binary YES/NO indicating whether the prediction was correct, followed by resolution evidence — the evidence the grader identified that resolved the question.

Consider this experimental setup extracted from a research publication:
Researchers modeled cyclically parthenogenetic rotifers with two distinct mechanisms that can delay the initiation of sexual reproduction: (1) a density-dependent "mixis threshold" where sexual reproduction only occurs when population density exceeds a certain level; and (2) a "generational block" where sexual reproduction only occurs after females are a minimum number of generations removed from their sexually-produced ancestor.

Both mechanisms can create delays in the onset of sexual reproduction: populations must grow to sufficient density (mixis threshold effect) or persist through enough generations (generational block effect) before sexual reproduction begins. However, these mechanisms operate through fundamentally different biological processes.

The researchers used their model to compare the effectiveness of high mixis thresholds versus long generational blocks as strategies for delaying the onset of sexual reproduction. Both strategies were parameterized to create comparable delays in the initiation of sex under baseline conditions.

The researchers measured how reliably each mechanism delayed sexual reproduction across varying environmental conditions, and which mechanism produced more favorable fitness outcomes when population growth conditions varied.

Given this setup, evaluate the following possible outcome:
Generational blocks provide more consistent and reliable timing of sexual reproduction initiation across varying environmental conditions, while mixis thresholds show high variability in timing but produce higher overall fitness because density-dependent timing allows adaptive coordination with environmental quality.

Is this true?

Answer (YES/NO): NO